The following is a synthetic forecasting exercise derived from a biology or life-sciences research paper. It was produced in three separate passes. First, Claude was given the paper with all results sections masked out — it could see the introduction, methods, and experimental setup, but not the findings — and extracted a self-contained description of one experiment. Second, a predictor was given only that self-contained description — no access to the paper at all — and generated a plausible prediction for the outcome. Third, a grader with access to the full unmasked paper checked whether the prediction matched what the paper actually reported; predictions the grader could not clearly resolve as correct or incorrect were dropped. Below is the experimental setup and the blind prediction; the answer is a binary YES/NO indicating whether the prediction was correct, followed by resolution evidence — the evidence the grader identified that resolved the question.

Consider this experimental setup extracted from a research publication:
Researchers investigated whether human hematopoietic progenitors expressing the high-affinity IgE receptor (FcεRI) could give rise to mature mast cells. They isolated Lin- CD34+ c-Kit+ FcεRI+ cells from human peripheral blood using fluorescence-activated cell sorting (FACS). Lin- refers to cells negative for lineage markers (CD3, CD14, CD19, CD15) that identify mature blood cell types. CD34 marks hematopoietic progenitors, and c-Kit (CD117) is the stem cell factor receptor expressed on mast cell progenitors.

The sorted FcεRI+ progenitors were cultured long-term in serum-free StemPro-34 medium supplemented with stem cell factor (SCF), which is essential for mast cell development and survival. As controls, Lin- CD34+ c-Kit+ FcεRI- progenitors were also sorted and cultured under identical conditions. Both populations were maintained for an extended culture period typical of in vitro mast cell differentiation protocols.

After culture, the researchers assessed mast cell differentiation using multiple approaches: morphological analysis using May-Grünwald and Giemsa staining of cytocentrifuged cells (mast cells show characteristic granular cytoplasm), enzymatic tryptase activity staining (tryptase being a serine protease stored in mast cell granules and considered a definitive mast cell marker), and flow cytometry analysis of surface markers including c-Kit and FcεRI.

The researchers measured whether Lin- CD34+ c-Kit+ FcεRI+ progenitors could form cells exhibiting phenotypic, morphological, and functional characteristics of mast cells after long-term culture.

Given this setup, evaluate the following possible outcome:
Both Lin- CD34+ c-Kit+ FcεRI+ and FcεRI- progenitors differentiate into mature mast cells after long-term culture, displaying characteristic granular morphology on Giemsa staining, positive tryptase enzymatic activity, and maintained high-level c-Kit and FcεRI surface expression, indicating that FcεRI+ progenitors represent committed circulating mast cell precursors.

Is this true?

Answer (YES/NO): YES